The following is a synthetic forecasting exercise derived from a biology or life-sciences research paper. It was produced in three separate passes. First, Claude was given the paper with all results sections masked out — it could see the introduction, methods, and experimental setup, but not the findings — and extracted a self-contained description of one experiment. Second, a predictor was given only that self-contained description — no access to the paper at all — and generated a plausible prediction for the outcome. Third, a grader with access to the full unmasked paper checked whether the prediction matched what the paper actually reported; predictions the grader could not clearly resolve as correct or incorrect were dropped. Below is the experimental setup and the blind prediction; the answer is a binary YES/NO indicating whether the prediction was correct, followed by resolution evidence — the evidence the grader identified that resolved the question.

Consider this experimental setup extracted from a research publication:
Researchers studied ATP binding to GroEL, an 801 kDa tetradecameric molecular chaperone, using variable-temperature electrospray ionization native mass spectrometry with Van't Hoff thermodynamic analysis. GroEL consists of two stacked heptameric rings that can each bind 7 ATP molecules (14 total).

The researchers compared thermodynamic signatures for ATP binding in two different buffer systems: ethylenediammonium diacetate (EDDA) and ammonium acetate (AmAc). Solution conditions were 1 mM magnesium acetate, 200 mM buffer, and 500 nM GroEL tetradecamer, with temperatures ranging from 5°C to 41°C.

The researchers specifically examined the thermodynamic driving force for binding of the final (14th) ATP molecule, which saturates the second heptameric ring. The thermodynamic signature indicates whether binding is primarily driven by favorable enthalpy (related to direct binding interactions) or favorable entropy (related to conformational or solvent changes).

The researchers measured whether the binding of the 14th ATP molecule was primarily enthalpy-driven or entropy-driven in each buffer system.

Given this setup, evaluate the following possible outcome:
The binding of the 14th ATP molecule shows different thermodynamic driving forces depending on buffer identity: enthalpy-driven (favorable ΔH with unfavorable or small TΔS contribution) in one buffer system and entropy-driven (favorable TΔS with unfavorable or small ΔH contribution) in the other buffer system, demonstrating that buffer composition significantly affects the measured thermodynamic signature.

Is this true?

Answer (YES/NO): YES